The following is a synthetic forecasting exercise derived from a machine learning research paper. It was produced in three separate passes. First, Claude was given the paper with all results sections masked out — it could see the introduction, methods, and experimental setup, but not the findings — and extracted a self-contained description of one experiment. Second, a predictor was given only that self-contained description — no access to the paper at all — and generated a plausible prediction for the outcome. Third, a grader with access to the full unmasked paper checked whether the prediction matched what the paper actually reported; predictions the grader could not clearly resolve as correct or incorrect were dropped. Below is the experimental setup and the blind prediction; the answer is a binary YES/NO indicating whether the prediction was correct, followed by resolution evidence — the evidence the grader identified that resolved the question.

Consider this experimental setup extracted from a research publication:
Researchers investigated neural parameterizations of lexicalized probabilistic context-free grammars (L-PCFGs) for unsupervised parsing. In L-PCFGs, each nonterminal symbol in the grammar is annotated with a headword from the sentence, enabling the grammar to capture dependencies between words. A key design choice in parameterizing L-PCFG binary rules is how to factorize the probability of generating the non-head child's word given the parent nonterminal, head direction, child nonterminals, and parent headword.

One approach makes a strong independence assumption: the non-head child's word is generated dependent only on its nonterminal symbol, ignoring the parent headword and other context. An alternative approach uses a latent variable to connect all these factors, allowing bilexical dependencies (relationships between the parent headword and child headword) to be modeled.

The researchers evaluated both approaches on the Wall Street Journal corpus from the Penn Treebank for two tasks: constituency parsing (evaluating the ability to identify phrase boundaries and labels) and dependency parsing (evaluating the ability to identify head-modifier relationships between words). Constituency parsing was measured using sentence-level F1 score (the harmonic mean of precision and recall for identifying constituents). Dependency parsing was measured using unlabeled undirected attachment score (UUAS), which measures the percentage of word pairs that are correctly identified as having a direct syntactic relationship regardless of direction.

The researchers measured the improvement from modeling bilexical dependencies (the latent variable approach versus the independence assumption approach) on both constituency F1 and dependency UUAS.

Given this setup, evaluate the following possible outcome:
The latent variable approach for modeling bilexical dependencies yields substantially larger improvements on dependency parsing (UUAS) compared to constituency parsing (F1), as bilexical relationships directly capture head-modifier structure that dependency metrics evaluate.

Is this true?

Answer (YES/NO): YES